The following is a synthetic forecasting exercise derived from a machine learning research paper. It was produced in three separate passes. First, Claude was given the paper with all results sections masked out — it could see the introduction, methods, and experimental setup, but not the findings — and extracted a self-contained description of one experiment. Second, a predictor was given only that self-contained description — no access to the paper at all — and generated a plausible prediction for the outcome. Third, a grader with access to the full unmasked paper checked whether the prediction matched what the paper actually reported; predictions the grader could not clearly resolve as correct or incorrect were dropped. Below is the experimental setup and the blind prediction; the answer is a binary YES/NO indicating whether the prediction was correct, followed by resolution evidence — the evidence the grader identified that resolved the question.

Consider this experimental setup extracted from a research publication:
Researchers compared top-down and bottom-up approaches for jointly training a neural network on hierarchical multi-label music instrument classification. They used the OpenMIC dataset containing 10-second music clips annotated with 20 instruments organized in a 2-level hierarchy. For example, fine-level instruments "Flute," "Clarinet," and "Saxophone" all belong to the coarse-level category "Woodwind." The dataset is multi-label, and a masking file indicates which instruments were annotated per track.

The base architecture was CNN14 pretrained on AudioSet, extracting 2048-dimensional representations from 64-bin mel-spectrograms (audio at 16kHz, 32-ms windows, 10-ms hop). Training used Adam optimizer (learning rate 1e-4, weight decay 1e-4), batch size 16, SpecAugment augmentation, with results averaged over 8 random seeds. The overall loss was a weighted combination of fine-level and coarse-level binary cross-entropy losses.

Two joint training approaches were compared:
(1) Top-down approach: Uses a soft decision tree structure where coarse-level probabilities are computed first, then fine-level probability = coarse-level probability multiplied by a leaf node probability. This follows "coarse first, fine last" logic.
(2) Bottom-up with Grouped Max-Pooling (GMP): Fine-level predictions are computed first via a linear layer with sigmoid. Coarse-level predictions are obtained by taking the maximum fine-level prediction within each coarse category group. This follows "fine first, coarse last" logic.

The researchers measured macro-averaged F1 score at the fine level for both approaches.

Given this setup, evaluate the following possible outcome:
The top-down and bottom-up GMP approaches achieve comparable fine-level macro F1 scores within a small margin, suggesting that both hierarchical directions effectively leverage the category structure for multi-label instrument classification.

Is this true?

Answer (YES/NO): YES